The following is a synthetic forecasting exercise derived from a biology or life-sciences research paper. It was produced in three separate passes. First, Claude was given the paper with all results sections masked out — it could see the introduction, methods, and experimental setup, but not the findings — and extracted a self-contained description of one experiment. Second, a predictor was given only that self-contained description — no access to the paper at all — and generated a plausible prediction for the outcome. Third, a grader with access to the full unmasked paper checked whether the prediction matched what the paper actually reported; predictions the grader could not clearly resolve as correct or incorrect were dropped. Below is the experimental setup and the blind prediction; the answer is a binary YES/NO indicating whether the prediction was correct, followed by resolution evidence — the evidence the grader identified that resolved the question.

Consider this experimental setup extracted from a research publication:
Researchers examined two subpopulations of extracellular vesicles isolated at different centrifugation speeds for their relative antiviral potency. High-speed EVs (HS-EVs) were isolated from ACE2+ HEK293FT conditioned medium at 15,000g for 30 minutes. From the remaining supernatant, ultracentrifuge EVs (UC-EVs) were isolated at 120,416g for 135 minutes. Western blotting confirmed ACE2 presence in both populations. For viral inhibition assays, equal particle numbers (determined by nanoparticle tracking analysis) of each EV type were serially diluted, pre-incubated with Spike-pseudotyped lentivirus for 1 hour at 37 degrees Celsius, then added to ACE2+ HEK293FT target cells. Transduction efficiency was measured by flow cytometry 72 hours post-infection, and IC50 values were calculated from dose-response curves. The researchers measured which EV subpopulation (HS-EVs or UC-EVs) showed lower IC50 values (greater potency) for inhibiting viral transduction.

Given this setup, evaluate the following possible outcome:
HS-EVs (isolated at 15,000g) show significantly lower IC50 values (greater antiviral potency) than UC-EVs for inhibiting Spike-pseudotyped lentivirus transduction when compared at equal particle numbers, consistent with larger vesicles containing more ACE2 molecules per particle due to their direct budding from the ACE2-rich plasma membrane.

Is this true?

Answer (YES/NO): NO